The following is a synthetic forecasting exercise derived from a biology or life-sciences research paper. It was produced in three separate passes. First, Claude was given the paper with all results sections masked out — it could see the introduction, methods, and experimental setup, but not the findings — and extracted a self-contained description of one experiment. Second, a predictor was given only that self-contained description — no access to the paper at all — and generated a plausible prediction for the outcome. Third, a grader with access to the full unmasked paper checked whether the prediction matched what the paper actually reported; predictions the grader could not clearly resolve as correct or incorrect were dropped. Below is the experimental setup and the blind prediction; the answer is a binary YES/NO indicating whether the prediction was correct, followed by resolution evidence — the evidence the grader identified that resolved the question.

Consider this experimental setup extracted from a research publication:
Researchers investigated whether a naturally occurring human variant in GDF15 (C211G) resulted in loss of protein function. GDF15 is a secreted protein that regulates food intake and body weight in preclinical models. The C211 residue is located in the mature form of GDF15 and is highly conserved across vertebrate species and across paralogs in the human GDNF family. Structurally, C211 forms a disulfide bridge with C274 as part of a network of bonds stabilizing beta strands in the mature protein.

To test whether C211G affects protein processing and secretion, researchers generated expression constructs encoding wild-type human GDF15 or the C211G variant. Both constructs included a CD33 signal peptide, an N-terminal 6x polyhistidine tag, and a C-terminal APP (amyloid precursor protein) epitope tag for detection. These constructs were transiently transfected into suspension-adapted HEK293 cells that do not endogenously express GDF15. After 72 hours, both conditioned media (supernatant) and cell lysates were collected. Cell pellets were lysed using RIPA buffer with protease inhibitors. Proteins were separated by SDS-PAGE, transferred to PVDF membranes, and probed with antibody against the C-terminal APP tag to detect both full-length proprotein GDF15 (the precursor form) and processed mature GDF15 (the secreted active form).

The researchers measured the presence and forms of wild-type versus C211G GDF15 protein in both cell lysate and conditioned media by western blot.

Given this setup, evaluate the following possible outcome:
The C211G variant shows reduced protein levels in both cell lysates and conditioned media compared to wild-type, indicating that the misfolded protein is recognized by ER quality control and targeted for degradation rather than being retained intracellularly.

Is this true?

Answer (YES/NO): NO